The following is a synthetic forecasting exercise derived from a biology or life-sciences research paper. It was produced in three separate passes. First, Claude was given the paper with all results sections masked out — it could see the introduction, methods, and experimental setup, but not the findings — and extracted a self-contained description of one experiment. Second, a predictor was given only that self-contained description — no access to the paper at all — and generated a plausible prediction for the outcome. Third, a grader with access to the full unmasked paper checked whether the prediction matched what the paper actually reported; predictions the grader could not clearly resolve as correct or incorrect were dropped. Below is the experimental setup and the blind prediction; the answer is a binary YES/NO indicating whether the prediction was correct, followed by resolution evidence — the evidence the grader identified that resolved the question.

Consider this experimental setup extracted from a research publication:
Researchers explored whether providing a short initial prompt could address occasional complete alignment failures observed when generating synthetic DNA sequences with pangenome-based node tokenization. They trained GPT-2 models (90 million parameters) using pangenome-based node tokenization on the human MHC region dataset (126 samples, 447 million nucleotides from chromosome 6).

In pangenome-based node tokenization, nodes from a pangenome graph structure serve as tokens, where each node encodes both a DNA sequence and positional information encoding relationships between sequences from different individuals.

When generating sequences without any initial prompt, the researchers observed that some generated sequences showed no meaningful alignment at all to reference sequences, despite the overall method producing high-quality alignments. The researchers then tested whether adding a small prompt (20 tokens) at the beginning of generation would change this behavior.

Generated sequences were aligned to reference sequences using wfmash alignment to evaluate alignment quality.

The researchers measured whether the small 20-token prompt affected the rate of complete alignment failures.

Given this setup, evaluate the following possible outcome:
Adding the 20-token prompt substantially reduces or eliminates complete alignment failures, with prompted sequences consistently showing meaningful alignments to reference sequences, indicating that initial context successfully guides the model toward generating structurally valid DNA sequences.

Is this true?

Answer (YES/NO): YES